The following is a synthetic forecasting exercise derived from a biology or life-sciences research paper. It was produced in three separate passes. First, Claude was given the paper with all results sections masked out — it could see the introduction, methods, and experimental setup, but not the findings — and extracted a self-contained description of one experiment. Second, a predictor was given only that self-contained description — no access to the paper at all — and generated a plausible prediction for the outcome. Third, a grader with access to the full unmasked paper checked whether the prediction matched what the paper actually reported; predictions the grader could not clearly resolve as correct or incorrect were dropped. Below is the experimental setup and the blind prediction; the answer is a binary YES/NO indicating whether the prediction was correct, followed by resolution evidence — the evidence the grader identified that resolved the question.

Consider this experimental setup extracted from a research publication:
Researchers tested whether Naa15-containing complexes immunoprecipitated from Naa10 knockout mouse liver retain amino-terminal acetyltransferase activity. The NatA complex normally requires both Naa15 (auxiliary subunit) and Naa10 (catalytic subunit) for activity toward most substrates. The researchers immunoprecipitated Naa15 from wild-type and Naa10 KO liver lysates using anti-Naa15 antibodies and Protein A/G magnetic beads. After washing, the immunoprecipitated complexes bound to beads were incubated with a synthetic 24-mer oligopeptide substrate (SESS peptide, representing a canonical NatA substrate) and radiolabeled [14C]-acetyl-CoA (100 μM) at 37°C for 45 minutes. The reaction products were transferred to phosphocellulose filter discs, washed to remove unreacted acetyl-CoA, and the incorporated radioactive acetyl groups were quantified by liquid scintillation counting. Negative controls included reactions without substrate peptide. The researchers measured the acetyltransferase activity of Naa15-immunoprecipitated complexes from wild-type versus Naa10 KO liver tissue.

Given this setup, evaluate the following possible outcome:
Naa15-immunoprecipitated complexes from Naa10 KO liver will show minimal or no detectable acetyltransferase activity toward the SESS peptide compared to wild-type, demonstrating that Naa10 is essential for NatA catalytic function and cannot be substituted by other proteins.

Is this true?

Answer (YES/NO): NO